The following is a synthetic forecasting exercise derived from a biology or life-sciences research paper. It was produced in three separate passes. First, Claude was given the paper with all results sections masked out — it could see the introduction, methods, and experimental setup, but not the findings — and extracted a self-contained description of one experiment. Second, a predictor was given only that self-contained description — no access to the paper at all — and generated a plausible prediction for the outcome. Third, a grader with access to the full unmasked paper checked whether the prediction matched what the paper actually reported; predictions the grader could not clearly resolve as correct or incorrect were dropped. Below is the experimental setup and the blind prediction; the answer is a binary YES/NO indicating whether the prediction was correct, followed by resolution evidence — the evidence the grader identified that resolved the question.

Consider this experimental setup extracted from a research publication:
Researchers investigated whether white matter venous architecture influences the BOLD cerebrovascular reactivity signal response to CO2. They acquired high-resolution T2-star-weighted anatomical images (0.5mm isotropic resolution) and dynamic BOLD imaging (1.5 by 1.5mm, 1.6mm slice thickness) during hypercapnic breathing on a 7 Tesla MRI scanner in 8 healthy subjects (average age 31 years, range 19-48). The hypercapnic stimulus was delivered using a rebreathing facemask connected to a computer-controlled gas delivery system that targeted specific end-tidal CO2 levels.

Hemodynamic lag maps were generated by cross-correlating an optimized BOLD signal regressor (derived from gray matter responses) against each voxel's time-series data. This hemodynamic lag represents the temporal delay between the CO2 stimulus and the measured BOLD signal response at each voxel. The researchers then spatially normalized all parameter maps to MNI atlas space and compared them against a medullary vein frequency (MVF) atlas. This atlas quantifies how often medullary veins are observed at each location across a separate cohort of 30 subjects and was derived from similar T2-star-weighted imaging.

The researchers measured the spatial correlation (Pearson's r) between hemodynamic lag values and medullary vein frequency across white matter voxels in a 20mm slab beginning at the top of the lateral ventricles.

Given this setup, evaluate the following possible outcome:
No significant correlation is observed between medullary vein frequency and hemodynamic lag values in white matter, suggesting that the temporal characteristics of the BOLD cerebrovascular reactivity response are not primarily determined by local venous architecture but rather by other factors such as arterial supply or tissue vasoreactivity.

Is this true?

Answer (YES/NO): NO